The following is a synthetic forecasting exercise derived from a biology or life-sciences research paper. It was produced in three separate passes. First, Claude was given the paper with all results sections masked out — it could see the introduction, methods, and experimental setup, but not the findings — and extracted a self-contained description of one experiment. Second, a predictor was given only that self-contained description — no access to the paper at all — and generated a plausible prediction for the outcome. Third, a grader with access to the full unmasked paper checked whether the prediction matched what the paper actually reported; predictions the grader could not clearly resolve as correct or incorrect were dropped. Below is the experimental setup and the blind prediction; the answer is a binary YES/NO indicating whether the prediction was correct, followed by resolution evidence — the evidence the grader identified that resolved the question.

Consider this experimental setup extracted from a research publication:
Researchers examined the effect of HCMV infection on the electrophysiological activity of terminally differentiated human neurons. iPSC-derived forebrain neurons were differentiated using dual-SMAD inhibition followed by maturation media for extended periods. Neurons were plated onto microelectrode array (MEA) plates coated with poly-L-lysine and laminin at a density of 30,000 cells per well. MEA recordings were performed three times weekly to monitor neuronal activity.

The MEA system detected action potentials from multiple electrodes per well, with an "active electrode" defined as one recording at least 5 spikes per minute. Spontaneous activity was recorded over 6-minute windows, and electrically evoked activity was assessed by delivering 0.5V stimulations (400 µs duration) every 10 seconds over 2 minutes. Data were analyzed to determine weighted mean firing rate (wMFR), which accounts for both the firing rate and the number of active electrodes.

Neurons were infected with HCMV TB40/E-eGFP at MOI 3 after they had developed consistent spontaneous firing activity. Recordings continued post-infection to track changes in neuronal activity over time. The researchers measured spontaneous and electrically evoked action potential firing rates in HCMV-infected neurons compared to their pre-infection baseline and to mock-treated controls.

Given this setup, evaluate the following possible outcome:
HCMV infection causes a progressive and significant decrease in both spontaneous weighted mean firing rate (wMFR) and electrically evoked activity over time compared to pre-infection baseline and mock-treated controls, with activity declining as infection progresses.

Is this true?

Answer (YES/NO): YES